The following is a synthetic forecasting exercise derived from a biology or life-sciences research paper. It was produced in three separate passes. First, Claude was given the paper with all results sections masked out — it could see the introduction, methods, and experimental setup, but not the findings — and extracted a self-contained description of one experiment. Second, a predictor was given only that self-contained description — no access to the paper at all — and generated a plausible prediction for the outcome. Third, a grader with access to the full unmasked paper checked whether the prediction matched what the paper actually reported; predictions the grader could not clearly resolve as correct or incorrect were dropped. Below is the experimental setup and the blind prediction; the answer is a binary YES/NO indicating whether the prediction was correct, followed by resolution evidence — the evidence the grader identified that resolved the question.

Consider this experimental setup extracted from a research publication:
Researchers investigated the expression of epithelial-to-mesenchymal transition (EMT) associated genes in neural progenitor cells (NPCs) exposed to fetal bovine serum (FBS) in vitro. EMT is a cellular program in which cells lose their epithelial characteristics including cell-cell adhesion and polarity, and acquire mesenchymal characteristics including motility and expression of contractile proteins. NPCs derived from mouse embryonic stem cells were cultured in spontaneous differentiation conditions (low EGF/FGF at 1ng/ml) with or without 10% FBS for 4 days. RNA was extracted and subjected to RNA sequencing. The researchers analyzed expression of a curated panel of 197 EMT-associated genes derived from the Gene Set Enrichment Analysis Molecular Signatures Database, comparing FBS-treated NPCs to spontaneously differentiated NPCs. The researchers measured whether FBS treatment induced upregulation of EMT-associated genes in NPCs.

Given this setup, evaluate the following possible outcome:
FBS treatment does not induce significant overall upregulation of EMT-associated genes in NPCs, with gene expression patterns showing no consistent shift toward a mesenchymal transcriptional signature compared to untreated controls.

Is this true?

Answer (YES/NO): NO